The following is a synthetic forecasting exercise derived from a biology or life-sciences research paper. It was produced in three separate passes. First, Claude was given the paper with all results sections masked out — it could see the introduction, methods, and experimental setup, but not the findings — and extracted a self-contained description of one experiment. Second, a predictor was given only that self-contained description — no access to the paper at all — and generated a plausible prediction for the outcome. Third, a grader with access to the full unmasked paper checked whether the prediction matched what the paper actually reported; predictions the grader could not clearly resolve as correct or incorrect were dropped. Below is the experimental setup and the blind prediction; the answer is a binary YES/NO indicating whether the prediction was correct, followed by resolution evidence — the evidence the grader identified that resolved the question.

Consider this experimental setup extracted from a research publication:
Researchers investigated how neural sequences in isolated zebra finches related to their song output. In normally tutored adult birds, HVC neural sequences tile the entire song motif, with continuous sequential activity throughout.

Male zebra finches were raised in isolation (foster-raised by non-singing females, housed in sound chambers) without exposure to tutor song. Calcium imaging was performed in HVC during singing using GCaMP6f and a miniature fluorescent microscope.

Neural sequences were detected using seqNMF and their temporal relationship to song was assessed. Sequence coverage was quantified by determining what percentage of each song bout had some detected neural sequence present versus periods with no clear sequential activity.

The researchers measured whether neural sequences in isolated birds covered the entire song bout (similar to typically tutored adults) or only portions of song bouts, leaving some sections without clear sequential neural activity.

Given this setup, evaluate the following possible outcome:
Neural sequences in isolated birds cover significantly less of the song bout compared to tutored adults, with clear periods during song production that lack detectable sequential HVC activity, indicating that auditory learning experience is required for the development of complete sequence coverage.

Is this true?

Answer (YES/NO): YES